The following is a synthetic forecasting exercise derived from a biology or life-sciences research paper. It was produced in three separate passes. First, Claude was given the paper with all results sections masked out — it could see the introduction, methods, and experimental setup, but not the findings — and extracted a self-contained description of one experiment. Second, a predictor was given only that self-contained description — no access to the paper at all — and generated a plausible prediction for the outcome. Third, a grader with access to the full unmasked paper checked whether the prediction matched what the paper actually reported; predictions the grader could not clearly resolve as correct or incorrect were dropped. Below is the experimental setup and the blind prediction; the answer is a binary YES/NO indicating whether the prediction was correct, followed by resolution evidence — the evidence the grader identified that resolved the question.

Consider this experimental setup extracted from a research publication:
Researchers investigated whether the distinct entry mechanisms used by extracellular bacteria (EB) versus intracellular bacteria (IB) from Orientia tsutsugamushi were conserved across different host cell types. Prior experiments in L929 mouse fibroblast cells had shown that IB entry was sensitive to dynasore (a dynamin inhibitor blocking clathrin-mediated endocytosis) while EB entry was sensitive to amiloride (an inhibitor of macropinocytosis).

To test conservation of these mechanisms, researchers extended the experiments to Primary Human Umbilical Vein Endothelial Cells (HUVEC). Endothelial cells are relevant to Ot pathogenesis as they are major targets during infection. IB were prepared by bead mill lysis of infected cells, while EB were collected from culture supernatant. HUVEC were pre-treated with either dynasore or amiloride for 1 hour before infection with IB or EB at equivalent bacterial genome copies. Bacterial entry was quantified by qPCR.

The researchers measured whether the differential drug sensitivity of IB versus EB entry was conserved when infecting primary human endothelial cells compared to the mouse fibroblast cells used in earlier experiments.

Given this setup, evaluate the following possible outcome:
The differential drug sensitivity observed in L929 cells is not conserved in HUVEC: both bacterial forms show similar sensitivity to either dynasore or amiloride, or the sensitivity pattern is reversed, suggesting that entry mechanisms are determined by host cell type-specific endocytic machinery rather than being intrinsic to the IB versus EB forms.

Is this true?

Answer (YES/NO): NO